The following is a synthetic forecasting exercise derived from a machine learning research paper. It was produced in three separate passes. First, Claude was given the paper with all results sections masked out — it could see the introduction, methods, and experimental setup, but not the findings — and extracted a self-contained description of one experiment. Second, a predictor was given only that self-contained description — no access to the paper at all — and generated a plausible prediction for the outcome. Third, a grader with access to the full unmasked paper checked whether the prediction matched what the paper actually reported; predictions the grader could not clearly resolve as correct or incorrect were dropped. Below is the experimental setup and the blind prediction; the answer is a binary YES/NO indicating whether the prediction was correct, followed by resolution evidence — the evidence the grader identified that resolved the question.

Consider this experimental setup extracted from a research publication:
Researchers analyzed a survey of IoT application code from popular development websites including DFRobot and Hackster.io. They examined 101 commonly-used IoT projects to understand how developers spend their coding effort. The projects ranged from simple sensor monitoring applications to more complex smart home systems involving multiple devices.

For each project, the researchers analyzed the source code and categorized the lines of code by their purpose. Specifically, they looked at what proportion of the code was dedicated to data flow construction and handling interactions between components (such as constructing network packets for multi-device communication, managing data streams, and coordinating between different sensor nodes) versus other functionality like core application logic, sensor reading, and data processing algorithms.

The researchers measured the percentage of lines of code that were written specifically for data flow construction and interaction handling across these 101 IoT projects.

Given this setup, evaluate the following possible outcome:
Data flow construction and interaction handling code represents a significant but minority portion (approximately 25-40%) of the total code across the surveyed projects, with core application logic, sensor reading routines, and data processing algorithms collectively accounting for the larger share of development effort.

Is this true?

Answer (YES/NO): NO